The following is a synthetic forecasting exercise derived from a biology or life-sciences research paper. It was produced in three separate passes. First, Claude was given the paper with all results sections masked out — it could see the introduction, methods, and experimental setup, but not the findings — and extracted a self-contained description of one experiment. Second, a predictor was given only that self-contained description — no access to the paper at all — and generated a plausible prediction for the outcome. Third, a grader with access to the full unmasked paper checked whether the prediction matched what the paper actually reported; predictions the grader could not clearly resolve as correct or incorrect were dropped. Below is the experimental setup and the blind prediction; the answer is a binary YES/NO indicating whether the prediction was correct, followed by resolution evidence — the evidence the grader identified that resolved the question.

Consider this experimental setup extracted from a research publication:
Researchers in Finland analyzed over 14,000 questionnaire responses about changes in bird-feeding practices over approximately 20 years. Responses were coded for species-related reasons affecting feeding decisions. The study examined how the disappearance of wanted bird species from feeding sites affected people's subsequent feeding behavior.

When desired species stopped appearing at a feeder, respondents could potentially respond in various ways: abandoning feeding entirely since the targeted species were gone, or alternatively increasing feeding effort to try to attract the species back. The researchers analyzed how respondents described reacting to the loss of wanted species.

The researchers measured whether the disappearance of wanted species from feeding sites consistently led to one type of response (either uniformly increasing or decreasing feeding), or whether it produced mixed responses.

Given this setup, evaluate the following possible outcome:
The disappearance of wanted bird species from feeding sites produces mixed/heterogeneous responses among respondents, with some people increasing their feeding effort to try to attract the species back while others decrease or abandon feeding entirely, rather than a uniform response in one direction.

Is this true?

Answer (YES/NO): YES